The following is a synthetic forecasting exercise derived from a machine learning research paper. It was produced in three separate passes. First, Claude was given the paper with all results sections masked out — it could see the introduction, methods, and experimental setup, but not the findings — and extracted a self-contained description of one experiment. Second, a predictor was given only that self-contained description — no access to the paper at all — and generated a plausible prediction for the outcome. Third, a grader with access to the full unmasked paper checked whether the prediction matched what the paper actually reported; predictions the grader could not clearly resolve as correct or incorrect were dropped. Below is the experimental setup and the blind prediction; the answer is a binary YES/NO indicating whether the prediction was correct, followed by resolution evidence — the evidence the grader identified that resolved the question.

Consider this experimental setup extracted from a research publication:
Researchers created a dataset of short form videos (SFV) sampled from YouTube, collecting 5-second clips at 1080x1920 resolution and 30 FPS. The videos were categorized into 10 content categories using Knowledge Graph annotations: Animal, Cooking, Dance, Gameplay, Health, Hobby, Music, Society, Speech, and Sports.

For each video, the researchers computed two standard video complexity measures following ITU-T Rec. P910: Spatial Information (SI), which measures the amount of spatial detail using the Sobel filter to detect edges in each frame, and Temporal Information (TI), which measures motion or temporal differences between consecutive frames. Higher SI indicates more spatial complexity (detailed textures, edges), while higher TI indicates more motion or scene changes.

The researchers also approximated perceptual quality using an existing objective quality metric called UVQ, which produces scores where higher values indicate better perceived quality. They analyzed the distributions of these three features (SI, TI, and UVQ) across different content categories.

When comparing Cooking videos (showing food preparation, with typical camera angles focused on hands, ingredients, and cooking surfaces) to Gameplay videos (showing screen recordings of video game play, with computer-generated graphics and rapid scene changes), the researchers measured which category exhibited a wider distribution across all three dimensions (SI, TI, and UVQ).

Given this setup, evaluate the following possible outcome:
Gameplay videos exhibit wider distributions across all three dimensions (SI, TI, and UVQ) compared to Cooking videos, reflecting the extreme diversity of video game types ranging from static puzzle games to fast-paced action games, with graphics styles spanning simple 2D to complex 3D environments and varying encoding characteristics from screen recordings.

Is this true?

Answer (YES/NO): YES